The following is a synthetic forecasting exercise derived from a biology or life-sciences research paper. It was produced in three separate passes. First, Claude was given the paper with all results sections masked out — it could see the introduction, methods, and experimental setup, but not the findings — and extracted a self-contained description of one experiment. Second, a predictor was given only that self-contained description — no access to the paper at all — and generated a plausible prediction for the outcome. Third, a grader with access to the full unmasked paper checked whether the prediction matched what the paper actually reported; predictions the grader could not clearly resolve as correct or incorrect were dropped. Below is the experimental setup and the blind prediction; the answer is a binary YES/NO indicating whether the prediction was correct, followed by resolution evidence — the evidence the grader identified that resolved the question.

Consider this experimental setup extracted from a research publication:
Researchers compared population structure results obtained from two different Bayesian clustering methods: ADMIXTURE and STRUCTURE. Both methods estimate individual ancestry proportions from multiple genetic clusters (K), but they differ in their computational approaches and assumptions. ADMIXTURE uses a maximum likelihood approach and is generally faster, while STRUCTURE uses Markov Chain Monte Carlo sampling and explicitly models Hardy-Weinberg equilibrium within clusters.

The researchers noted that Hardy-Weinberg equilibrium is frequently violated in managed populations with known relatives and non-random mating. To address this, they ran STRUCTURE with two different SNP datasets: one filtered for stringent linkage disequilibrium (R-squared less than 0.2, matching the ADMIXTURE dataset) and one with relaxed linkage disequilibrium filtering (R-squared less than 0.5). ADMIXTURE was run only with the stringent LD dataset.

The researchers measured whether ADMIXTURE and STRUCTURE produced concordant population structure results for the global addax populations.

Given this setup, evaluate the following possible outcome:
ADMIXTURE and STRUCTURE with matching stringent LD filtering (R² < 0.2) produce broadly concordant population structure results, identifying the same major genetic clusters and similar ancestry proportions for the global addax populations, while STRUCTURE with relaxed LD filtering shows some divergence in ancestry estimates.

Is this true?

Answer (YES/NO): YES